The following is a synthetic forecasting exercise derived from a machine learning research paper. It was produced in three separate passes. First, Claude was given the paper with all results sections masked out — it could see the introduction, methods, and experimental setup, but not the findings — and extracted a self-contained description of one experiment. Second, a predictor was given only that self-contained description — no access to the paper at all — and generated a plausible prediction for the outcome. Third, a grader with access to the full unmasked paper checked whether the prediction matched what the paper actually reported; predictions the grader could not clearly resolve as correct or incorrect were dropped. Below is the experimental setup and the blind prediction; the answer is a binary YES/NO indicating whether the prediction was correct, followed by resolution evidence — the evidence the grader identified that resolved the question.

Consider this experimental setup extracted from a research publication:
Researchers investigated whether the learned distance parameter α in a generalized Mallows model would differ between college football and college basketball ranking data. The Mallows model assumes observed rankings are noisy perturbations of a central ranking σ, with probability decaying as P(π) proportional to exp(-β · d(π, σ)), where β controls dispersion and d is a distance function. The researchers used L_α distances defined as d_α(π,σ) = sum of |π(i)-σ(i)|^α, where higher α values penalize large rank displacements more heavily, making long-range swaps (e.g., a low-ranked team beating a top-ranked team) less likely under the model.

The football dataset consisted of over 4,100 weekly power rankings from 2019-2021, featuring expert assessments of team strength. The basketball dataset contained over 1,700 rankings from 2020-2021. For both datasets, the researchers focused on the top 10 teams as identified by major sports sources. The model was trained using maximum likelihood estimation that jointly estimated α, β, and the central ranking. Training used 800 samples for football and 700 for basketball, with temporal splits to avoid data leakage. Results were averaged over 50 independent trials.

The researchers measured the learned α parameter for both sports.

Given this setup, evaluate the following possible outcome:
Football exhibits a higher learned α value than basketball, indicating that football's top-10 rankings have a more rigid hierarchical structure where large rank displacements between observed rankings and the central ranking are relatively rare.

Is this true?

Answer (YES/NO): NO